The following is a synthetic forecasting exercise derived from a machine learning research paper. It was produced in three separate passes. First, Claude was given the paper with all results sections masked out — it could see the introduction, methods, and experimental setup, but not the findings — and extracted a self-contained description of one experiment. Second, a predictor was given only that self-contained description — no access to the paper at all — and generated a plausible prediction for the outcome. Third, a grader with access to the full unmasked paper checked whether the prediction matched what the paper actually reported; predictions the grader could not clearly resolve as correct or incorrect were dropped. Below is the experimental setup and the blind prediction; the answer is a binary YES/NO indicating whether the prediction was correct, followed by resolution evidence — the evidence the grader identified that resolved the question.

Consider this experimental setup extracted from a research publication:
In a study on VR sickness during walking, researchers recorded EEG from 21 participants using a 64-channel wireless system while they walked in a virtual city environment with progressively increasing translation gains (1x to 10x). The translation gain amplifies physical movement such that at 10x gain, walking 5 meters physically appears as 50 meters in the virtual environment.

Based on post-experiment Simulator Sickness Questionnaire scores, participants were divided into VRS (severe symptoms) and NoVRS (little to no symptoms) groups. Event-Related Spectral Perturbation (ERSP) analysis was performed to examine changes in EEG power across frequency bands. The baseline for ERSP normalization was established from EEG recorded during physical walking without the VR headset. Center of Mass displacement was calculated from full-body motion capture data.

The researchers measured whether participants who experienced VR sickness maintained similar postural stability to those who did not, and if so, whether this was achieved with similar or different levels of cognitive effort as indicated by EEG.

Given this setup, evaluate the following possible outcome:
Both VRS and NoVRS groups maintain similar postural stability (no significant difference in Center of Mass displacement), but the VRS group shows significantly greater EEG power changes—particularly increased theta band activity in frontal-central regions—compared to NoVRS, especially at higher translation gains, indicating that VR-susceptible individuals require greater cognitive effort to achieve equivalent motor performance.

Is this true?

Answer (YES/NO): NO